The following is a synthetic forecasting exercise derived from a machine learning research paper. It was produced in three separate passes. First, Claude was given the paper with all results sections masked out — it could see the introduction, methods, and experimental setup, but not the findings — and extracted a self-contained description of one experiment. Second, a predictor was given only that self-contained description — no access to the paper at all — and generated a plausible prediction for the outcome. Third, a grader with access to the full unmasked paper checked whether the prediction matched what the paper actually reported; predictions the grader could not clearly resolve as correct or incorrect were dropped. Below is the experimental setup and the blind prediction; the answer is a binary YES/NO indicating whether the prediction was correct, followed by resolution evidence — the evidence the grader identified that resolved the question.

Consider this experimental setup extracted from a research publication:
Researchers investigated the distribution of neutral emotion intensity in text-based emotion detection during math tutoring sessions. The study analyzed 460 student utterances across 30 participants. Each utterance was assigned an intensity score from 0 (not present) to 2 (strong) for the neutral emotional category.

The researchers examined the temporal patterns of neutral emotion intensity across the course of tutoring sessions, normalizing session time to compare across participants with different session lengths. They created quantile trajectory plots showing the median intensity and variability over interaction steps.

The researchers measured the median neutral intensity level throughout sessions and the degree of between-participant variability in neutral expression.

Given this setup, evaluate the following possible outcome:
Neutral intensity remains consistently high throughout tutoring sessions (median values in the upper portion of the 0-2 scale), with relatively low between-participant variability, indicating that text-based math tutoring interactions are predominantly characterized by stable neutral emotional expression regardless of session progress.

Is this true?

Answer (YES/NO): YES